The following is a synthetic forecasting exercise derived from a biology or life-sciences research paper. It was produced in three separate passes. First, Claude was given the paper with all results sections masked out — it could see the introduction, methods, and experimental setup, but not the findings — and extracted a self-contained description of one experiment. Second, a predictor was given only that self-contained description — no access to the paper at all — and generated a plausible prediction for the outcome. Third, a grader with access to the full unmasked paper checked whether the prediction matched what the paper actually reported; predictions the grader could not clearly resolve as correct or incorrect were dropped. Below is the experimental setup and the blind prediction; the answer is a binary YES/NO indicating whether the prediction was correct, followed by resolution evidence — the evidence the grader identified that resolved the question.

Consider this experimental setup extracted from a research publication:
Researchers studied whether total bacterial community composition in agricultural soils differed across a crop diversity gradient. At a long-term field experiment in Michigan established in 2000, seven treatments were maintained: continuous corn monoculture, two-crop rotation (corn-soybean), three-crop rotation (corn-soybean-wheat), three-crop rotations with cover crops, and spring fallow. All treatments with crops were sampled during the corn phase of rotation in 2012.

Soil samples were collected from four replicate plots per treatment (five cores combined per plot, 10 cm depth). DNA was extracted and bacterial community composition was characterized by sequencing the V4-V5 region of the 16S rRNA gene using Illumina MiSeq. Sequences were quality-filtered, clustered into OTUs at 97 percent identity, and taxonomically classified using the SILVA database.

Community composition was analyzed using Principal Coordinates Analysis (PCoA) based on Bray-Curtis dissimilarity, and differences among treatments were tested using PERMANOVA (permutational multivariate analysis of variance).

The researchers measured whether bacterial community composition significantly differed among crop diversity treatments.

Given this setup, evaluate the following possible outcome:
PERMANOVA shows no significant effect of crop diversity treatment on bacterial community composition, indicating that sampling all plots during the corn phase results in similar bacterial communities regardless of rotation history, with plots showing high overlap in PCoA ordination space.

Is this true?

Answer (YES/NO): NO